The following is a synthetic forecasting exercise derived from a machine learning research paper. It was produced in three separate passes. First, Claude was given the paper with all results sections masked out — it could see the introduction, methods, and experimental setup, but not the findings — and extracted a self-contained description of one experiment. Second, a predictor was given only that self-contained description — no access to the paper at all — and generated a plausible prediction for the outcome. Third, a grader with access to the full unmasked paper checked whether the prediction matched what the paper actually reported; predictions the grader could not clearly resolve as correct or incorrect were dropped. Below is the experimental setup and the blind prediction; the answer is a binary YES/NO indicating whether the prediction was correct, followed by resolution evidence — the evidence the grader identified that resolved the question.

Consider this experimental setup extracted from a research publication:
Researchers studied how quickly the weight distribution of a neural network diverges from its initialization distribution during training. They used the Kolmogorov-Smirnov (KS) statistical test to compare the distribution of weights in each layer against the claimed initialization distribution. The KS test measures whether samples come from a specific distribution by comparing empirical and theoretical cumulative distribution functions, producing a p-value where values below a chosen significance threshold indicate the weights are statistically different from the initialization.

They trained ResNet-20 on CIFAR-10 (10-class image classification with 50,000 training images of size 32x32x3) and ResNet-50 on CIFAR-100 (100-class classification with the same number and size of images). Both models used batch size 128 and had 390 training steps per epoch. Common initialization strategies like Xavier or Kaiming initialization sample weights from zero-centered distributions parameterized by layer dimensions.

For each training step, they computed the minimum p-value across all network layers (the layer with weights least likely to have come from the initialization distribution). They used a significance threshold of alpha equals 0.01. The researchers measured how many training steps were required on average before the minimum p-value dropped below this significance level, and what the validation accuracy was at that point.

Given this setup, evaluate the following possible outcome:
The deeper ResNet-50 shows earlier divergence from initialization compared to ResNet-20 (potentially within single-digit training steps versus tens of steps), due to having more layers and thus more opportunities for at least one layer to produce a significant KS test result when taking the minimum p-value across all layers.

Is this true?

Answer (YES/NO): NO